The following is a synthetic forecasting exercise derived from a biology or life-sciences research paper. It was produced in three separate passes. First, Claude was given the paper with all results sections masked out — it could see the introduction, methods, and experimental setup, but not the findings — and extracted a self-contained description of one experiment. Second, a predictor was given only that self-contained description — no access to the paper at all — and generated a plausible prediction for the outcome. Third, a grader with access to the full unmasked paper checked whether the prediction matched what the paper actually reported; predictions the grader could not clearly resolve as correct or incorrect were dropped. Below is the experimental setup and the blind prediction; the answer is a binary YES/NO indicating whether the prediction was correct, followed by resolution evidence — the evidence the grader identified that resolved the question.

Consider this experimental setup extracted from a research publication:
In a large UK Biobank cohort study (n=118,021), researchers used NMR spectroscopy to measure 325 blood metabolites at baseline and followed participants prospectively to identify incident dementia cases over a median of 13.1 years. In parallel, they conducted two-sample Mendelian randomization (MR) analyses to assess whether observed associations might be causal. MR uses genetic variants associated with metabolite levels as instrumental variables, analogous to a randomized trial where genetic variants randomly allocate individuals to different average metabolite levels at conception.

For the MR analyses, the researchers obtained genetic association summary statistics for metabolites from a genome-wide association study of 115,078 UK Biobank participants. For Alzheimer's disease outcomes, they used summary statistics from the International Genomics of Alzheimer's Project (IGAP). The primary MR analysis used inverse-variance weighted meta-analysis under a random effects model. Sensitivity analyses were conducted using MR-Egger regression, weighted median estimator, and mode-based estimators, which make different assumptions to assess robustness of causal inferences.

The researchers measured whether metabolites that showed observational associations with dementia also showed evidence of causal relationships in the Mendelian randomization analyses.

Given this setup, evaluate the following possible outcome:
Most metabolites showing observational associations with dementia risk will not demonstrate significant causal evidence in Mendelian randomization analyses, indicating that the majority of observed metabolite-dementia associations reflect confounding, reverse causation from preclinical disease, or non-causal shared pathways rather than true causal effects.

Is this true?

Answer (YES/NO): YES